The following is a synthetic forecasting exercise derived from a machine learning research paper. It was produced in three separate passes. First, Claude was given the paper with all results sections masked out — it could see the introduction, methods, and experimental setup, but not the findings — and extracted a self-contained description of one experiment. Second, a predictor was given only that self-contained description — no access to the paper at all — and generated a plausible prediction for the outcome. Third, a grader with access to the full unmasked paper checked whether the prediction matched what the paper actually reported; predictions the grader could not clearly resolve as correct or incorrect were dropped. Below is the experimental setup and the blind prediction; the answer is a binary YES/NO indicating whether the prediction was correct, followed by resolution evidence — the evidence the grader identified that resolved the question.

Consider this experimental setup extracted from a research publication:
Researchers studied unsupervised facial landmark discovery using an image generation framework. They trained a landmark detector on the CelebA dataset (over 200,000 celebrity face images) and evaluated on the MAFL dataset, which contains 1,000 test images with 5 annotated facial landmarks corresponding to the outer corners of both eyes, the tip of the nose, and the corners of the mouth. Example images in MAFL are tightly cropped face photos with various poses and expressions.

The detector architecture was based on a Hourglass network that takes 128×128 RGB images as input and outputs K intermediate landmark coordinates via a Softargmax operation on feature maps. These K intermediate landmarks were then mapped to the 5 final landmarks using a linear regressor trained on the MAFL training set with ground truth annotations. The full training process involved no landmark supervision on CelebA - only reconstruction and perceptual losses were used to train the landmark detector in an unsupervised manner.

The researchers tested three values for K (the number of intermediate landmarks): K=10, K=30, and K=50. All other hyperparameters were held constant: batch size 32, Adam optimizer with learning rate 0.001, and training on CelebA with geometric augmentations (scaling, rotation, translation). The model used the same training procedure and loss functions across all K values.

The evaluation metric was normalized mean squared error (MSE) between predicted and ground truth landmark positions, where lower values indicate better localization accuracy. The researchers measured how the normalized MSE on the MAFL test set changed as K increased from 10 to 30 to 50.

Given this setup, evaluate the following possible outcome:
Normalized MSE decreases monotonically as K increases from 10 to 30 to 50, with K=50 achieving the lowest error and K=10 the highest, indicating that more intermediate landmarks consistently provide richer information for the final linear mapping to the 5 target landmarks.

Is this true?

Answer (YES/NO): YES